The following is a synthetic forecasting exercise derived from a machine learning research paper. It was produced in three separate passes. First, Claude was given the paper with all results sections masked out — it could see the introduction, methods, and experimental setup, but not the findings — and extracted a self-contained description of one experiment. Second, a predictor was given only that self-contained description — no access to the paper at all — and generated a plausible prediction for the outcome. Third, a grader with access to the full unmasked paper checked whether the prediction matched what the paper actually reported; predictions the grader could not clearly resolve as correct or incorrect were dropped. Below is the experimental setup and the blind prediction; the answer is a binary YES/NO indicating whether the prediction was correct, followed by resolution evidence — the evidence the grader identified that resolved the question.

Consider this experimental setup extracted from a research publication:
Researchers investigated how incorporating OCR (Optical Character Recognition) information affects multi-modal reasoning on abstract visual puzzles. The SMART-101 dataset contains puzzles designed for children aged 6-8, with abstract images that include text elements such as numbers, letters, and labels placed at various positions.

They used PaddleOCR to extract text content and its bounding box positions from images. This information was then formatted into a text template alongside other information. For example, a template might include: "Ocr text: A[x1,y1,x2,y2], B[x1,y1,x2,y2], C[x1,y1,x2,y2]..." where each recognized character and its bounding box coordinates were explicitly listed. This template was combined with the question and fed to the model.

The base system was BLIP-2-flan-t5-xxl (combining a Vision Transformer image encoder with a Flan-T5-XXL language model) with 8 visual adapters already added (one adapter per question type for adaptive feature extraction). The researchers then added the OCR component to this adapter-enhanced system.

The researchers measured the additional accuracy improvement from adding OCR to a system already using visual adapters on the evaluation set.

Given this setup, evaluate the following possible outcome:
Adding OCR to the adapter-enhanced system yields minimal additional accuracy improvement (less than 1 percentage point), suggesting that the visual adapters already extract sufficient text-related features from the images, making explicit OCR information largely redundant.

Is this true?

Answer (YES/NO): NO